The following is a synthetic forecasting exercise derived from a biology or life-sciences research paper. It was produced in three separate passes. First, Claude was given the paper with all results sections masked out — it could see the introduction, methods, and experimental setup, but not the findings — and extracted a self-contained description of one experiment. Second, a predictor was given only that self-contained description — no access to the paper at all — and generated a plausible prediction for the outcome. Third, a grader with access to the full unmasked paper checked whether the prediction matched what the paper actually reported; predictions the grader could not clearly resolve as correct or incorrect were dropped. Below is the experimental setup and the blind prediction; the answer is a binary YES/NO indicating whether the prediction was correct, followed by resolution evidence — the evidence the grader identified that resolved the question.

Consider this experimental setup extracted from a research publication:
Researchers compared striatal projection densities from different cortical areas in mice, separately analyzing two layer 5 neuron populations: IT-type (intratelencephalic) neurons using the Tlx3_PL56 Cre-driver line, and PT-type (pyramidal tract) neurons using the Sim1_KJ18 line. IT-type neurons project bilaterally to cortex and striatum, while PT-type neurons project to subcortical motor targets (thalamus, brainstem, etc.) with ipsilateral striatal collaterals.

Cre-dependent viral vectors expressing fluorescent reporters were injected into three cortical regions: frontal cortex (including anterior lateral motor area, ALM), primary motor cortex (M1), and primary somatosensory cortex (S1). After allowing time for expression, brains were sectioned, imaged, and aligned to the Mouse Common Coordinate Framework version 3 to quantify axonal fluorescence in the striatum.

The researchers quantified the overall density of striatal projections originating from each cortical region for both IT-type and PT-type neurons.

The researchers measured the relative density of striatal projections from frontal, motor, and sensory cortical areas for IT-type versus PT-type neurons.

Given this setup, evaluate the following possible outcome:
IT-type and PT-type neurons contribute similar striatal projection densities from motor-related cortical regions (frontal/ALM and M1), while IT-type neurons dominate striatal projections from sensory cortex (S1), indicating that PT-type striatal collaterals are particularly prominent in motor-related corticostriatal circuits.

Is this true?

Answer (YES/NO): NO